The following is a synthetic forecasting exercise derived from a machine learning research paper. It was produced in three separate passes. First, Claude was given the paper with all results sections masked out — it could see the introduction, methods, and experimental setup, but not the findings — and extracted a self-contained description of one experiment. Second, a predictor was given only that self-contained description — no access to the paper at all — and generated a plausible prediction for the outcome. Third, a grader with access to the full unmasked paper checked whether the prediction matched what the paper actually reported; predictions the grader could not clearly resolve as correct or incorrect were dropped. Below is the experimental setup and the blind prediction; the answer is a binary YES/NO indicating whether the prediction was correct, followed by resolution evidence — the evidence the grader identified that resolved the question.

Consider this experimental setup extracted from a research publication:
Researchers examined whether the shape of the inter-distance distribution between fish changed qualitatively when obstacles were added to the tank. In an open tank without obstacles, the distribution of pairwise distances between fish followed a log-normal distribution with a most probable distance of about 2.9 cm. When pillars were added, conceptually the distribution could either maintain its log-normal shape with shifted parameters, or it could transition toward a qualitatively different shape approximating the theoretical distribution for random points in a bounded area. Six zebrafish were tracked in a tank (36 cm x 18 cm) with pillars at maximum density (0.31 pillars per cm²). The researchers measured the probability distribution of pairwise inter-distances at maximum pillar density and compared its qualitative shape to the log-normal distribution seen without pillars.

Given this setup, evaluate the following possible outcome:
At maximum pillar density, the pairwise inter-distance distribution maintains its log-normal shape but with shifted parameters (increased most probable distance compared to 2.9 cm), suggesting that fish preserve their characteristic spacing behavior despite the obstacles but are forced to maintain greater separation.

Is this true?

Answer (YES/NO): NO